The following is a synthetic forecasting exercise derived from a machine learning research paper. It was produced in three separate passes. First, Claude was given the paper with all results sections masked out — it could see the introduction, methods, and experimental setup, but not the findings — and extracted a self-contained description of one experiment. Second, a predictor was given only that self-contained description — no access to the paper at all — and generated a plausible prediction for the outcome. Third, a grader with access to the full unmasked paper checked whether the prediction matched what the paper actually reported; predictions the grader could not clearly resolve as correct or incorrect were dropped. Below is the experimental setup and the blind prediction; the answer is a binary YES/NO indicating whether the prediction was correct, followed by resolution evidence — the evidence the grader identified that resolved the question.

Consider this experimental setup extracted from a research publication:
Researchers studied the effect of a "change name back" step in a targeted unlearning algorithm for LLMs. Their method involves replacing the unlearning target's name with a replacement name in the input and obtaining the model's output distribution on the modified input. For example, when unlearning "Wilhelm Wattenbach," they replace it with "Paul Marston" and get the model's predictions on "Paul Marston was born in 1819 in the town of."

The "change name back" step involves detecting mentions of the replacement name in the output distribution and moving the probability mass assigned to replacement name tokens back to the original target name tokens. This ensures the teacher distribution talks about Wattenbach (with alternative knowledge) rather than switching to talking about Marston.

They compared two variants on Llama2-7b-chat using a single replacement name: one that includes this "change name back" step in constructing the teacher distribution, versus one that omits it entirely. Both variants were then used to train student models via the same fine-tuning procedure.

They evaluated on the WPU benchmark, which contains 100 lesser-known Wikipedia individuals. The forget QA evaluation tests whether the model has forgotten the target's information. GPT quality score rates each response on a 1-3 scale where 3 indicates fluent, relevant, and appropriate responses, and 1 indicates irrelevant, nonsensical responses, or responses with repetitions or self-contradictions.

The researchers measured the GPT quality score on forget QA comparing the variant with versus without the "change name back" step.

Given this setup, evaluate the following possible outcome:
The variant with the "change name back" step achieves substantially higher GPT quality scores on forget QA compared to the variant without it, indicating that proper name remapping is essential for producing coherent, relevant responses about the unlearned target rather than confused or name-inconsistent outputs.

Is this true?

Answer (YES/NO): YES